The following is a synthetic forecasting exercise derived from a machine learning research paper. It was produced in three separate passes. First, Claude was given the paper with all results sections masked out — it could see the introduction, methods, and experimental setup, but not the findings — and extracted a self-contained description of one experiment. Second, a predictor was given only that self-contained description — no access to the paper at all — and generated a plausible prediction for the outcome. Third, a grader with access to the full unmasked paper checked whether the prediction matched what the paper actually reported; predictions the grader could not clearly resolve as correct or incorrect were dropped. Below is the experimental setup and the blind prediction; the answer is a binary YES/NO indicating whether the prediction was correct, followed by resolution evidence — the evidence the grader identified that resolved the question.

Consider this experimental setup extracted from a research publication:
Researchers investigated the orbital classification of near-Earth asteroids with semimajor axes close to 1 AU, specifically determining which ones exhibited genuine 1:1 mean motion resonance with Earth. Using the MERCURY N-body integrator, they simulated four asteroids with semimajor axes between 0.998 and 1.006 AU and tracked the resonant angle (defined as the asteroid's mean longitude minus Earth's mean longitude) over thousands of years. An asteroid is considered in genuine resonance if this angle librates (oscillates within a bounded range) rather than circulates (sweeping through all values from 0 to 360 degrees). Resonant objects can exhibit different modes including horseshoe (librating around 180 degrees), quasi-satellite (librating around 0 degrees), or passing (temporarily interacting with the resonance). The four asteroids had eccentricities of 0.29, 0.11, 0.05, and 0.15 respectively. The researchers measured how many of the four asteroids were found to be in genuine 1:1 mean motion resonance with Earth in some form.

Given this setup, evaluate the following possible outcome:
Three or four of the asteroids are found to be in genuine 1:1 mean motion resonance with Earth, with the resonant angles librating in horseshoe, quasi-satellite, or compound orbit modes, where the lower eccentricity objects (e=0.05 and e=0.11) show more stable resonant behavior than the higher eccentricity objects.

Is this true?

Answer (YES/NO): NO